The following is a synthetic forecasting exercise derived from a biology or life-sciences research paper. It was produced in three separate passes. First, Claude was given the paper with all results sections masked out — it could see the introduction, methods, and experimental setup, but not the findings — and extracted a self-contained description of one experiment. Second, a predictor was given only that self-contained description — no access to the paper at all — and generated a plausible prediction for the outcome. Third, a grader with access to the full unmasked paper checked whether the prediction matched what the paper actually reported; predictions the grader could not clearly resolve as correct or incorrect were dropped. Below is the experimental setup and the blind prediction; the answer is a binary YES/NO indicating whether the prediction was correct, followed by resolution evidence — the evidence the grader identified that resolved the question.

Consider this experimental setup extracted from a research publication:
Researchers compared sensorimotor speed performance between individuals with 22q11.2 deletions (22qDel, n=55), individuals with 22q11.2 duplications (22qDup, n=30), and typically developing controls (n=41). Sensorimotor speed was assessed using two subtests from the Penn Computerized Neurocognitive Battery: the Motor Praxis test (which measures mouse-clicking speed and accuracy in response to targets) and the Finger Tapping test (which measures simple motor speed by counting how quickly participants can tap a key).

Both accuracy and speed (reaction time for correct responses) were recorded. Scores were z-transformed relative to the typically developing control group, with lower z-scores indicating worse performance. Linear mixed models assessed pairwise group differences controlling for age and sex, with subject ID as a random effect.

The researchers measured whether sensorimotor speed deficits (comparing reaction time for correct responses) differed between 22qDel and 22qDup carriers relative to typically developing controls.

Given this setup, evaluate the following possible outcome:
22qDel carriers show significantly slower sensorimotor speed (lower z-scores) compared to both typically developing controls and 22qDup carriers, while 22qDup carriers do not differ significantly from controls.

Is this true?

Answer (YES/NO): NO